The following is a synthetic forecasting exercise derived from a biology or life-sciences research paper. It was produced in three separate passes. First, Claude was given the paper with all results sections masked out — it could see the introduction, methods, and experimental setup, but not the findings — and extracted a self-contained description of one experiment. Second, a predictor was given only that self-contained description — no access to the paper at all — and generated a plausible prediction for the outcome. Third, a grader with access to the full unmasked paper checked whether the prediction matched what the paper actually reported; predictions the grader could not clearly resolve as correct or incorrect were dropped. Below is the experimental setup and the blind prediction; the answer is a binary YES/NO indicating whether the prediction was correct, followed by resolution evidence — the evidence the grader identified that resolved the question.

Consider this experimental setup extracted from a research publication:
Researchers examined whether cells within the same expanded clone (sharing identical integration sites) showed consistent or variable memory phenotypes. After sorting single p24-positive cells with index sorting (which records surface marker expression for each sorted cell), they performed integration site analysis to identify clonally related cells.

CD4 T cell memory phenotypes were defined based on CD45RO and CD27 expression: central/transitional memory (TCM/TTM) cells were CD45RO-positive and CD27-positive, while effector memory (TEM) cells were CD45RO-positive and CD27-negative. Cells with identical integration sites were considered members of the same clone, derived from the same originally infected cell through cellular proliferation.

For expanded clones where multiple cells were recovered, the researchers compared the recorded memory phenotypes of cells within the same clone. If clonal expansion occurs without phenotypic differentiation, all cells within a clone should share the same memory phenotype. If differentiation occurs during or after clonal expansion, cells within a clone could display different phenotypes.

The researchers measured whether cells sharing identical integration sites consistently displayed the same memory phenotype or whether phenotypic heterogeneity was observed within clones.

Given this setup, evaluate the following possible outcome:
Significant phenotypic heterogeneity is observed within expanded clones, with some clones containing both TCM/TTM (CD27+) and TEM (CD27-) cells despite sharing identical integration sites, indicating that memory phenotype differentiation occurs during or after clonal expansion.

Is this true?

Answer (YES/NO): YES